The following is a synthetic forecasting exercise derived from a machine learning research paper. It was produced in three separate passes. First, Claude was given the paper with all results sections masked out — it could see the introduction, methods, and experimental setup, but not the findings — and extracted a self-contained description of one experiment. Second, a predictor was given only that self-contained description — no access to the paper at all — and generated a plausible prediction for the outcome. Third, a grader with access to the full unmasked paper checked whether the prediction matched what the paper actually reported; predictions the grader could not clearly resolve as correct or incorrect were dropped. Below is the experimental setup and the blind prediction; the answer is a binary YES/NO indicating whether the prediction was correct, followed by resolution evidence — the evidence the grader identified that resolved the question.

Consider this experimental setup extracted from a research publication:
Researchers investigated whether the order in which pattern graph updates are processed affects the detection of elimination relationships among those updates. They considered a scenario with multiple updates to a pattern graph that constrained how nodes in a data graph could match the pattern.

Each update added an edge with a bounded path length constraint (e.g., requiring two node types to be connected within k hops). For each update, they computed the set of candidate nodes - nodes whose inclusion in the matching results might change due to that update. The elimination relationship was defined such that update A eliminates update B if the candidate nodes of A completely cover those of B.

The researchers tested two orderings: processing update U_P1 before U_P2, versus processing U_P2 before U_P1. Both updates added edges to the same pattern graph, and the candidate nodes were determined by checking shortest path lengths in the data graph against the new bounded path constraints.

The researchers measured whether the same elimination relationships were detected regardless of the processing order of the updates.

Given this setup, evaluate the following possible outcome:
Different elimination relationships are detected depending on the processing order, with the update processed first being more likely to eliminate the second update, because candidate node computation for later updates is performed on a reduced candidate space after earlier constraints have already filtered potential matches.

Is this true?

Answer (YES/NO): NO